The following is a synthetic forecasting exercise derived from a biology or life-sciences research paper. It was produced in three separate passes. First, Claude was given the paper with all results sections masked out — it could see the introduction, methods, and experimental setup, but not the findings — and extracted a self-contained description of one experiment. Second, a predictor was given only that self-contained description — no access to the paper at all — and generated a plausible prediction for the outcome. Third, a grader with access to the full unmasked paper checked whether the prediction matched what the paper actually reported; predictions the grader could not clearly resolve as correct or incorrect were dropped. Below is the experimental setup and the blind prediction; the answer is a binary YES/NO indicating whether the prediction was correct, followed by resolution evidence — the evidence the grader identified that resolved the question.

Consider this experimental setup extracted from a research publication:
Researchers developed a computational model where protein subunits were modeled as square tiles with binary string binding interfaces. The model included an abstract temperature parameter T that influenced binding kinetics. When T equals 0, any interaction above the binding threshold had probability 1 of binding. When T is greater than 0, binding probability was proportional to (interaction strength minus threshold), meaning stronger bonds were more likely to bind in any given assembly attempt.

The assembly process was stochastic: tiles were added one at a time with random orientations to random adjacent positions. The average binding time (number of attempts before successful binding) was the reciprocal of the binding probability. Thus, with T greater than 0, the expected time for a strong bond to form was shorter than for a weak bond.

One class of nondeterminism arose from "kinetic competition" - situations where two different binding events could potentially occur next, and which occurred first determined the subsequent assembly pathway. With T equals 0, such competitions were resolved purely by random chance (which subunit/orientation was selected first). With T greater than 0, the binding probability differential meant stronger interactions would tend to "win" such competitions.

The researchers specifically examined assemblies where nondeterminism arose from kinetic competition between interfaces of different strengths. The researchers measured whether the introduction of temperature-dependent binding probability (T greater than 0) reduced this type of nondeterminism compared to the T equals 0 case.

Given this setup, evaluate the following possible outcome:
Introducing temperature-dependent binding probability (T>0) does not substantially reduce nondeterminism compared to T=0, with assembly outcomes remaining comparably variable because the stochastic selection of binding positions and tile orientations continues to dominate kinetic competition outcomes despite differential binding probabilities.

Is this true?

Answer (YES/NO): NO